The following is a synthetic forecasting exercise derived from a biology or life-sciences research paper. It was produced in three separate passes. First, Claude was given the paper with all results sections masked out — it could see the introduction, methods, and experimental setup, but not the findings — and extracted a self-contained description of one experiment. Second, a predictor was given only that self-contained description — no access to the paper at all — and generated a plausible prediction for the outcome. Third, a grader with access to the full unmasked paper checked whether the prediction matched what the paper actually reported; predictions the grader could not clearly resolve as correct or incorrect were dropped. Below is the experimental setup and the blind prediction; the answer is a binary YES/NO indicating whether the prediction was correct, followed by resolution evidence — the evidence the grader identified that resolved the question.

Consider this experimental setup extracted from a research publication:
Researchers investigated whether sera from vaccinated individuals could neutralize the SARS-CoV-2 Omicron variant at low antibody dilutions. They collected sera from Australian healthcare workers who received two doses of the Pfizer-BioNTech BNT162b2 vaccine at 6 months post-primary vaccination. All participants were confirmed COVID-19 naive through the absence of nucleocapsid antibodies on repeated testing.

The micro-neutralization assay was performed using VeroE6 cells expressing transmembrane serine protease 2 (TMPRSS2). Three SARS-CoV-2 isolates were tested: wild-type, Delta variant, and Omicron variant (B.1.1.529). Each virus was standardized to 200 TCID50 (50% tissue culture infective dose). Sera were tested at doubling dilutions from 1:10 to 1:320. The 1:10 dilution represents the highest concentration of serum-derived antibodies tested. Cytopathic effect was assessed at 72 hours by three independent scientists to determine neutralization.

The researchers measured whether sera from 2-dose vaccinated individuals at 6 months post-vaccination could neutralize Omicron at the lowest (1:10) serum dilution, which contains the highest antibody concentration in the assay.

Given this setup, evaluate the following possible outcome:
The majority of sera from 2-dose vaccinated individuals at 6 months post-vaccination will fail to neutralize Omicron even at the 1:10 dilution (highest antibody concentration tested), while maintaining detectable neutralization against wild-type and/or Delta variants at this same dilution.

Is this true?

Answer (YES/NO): NO